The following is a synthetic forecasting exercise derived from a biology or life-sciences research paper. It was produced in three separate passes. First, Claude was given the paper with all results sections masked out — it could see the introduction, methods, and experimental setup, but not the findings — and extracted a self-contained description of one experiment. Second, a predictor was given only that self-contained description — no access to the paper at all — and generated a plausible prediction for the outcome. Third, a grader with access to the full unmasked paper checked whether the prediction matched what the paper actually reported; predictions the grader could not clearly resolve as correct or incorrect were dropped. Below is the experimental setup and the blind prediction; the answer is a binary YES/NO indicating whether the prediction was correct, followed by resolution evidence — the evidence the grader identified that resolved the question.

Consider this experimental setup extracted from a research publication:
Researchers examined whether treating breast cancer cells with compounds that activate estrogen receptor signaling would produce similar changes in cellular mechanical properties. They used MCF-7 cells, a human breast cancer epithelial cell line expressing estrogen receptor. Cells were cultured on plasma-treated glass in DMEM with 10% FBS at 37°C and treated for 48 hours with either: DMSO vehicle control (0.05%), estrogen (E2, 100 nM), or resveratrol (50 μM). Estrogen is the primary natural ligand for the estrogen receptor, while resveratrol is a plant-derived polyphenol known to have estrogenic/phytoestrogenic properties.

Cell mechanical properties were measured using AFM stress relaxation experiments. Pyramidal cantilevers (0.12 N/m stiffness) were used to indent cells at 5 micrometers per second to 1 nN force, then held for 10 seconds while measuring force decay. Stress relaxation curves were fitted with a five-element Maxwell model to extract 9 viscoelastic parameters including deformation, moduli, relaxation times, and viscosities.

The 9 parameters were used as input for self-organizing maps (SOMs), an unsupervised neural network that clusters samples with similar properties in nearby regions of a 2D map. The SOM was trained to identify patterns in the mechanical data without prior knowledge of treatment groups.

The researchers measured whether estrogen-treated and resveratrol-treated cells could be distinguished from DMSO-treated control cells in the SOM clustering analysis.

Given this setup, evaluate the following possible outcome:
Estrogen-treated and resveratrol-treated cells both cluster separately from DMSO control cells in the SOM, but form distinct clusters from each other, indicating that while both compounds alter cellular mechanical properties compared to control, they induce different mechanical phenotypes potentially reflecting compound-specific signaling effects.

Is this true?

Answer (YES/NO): NO